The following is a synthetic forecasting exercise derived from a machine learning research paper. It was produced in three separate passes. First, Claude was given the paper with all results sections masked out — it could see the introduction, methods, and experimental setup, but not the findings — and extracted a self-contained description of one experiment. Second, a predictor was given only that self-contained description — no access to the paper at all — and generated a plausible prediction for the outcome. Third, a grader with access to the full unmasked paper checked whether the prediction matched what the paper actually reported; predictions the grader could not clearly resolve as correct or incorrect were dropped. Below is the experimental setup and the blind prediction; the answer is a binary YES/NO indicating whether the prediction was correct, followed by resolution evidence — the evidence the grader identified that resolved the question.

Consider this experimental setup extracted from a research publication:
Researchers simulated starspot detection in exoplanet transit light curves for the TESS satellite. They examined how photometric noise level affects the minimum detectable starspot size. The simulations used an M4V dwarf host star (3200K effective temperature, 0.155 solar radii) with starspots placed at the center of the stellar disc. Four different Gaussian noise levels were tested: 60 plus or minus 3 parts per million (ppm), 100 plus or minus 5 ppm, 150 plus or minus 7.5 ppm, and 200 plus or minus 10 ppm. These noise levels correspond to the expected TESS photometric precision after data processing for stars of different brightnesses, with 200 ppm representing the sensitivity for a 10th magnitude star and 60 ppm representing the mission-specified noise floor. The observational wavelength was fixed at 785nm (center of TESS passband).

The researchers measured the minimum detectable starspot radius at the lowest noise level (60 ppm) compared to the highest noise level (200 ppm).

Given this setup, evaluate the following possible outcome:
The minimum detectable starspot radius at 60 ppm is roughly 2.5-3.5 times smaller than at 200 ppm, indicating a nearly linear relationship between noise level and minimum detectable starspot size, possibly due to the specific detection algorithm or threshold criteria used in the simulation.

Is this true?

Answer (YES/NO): YES